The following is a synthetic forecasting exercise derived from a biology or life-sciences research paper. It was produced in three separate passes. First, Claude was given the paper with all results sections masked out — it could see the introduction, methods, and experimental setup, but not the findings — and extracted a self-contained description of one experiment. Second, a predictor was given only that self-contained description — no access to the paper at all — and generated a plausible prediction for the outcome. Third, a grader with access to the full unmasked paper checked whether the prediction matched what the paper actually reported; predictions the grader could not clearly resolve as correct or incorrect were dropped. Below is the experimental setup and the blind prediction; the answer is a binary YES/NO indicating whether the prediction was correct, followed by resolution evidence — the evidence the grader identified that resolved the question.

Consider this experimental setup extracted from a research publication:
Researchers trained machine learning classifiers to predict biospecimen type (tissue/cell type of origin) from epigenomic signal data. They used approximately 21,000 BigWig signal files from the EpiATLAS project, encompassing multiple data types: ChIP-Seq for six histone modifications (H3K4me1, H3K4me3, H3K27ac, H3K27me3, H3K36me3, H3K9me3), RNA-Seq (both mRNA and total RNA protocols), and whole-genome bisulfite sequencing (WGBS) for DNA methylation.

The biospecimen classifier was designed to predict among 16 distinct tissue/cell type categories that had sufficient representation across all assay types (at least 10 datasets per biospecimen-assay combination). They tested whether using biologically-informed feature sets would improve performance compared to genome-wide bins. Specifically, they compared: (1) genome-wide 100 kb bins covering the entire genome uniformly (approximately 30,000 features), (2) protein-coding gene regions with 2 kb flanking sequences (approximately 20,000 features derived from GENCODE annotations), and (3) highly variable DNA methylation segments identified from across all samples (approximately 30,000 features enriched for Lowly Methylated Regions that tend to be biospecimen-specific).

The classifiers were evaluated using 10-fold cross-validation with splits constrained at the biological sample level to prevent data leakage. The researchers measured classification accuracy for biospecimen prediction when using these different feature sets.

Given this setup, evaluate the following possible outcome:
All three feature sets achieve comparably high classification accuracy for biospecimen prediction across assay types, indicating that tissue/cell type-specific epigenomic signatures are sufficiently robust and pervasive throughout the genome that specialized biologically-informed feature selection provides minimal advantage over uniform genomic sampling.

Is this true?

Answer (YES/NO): NO